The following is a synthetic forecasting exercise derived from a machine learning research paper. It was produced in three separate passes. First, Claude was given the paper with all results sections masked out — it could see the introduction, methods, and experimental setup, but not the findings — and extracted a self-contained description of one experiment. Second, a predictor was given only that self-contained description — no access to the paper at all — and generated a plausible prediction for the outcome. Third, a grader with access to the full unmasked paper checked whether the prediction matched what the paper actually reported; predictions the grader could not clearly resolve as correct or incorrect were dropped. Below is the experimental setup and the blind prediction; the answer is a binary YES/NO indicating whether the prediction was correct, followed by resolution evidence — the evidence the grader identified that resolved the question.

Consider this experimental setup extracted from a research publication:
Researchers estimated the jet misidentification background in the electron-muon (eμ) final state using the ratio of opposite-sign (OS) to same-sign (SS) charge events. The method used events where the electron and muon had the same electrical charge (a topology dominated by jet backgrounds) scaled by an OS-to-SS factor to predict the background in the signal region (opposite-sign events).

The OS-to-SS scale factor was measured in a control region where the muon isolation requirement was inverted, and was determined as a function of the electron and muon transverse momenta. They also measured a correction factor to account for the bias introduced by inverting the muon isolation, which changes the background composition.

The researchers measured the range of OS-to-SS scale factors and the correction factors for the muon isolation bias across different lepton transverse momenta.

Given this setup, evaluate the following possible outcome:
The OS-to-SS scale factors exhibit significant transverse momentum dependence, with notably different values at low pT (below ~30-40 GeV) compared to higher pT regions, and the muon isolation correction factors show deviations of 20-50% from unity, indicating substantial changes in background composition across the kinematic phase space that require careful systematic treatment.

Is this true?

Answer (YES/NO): NO